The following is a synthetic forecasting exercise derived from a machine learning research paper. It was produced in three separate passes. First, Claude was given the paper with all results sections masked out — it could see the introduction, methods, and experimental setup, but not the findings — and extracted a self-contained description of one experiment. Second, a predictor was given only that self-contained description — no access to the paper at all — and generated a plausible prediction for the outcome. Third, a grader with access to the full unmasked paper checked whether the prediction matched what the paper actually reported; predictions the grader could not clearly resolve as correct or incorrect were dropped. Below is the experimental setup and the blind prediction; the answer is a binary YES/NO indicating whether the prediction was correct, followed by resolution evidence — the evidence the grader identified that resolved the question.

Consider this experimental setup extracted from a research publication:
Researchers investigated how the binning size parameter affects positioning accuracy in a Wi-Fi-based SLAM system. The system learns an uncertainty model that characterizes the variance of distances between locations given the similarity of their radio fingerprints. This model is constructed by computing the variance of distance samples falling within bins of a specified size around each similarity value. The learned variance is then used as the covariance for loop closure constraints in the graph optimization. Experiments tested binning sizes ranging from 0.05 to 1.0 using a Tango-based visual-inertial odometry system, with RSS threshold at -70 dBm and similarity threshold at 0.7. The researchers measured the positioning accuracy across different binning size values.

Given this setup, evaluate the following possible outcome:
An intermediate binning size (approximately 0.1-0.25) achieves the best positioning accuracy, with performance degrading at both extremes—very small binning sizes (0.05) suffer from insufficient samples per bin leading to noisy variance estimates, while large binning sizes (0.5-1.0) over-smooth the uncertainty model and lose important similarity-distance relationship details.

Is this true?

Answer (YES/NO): NO